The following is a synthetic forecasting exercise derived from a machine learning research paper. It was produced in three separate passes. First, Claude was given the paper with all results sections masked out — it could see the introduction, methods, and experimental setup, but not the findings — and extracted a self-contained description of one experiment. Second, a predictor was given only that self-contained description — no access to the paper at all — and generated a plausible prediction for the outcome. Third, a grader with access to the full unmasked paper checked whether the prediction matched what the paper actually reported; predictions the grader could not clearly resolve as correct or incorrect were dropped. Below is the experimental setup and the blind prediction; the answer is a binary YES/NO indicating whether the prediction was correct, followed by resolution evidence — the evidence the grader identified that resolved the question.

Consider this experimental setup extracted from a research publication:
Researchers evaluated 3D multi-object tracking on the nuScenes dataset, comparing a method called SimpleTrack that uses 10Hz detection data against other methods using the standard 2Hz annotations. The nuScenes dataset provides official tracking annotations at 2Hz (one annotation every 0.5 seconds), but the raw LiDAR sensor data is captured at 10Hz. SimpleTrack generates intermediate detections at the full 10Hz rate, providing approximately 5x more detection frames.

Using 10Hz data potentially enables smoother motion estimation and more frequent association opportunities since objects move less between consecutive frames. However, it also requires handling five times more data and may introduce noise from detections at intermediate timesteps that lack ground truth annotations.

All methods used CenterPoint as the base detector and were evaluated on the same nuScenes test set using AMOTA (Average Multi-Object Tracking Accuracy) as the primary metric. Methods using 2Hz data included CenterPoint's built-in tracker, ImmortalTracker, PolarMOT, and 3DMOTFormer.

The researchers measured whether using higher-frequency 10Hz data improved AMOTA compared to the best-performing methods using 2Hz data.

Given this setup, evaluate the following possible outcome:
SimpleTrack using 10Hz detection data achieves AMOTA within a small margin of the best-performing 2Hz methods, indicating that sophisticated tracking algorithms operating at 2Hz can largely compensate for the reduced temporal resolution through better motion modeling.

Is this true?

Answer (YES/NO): YES